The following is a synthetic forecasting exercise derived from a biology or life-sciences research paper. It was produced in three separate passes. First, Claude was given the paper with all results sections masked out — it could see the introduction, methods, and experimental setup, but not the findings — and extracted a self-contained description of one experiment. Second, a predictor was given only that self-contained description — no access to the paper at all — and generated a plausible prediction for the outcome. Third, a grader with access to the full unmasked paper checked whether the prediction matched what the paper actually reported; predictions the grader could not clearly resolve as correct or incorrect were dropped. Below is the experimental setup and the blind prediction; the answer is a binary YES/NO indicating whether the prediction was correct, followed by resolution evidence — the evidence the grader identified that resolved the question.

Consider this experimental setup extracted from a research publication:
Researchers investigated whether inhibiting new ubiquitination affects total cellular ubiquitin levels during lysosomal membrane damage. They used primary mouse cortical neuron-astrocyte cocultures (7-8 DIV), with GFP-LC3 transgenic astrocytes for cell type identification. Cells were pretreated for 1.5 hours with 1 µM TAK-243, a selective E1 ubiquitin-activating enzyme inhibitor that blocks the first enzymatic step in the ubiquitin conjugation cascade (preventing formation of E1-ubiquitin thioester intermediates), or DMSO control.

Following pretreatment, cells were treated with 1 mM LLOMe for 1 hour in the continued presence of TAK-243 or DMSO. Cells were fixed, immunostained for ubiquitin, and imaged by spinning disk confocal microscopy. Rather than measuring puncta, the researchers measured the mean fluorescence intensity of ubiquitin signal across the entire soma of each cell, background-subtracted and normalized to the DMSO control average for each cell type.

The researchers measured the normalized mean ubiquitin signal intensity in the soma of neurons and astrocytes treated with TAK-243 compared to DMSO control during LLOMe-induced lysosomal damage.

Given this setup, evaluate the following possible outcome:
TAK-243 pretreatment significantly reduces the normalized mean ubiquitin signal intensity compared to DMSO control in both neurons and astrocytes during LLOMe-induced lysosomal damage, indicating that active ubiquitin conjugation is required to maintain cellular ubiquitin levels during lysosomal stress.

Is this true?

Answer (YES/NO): YES